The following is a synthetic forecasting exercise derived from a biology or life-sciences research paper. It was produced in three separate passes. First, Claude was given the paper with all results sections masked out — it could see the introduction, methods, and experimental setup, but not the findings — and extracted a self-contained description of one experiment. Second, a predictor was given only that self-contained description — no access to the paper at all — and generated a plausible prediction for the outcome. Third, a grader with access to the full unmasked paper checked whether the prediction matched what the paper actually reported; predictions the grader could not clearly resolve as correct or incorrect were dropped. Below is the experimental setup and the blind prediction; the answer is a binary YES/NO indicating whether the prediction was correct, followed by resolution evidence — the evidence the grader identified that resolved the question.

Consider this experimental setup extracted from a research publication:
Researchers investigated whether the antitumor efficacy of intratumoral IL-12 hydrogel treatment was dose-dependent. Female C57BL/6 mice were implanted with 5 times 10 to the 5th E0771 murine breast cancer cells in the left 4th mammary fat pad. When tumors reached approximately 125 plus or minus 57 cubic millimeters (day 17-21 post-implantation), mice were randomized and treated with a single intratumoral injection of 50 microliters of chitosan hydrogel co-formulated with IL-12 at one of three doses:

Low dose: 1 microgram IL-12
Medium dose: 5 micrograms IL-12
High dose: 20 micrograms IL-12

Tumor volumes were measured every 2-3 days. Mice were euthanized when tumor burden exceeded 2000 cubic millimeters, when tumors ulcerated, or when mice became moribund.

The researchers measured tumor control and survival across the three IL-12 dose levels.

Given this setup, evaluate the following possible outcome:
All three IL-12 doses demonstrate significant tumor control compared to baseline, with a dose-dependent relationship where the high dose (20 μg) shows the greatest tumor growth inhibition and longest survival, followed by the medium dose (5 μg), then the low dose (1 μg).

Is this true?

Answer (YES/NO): NO